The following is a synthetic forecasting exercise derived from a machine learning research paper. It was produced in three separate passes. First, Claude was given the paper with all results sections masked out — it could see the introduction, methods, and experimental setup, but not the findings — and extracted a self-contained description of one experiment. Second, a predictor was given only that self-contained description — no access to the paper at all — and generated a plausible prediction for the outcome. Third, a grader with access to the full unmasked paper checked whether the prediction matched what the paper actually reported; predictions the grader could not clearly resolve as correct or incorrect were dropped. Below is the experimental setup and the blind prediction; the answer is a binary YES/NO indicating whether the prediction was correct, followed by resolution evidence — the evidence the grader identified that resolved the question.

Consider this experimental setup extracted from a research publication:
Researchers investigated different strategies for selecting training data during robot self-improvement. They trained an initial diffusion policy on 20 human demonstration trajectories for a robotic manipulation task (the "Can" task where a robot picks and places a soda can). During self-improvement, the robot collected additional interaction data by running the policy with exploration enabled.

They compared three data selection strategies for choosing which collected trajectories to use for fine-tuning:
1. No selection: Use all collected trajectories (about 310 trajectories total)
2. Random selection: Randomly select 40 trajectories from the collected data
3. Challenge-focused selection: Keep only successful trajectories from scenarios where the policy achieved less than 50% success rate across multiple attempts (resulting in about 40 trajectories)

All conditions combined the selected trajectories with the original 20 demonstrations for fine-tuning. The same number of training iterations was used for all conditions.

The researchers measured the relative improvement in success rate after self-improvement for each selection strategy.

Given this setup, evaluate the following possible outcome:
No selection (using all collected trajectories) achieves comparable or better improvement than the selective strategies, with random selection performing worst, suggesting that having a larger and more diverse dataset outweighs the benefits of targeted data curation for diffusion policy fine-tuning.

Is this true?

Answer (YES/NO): NO